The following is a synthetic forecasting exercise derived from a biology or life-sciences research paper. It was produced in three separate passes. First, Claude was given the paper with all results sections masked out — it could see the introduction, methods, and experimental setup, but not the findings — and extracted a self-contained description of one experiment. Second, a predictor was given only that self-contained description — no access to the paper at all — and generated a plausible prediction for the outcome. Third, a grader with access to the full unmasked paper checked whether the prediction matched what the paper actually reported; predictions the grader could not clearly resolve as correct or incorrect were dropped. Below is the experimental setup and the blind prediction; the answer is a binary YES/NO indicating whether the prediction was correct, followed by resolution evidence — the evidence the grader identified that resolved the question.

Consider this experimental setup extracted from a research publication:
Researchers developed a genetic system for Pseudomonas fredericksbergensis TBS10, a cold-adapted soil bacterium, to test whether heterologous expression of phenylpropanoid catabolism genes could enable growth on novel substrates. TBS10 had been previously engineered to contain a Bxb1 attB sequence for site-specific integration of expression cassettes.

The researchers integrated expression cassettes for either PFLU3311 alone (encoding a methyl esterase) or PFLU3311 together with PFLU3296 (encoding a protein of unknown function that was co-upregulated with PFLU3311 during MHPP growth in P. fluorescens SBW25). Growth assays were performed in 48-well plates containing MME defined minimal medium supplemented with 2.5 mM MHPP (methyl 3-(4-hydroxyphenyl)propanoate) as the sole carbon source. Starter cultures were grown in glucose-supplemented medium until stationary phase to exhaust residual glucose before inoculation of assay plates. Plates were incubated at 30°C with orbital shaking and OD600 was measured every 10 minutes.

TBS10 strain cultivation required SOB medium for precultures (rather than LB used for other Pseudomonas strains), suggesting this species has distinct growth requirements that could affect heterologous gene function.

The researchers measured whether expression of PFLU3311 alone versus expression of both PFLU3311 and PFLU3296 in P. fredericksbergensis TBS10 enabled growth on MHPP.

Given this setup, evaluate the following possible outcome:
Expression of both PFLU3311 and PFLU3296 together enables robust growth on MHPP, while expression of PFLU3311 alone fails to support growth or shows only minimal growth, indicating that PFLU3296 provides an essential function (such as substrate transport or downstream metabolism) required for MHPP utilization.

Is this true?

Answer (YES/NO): NO